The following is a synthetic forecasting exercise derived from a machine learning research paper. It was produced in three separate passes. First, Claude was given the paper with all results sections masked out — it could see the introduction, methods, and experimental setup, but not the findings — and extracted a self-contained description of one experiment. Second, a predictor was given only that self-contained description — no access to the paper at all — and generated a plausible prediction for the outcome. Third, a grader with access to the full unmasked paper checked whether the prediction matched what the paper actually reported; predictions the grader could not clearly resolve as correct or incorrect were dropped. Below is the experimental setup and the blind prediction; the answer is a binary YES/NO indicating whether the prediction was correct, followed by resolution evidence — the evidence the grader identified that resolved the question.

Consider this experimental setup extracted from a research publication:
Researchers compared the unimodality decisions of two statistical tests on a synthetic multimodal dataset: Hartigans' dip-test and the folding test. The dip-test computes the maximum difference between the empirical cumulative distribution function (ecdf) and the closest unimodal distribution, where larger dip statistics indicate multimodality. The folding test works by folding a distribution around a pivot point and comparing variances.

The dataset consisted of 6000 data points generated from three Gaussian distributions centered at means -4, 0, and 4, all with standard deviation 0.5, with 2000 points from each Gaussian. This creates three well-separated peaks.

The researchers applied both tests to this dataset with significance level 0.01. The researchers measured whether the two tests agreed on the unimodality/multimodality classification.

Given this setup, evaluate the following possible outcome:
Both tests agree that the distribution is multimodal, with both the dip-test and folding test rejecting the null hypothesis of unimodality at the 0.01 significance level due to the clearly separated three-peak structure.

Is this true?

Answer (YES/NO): NO